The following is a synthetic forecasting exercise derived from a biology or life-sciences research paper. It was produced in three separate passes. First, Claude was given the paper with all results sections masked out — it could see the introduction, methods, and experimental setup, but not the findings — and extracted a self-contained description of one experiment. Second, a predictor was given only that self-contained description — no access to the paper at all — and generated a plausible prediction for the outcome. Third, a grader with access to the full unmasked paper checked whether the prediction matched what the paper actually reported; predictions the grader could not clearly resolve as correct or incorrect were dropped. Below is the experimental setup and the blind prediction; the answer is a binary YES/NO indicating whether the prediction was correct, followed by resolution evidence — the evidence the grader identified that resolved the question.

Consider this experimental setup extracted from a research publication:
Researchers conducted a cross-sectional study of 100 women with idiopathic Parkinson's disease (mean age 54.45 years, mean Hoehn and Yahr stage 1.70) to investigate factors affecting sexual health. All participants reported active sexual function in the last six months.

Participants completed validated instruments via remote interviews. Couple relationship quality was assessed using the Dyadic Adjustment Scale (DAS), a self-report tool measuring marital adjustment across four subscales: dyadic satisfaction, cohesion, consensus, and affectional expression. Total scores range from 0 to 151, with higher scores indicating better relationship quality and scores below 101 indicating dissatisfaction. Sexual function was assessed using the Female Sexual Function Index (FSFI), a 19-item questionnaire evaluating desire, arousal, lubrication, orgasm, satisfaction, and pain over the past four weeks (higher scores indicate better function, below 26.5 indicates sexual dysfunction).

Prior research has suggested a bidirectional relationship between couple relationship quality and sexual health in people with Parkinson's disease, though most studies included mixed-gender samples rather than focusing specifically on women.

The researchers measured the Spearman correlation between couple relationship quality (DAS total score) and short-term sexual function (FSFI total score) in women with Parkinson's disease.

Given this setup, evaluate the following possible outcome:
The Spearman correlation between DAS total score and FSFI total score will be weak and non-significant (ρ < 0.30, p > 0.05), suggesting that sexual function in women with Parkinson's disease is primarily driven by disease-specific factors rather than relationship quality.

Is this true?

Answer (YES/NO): NO